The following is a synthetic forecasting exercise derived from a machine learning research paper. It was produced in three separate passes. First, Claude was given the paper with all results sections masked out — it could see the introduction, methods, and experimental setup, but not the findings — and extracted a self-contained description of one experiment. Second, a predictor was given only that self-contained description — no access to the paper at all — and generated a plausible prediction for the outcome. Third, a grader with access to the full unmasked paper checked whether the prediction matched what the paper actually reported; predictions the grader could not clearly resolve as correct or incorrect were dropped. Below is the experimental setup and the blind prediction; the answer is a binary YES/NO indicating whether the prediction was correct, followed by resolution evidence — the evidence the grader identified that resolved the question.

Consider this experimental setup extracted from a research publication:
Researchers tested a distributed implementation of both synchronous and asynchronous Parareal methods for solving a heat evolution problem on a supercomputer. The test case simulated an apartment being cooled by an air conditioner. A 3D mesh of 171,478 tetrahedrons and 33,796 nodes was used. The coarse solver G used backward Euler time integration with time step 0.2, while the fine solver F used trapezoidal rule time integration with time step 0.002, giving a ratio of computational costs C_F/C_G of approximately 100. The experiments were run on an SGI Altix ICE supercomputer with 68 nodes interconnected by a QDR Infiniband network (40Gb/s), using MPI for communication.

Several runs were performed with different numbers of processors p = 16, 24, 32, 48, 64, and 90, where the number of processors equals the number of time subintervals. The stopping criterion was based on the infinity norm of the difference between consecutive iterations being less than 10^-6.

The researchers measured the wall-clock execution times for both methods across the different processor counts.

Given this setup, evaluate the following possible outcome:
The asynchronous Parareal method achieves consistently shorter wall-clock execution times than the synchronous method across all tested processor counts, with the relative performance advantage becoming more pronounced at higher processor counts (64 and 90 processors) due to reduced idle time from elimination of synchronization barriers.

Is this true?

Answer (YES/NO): NO